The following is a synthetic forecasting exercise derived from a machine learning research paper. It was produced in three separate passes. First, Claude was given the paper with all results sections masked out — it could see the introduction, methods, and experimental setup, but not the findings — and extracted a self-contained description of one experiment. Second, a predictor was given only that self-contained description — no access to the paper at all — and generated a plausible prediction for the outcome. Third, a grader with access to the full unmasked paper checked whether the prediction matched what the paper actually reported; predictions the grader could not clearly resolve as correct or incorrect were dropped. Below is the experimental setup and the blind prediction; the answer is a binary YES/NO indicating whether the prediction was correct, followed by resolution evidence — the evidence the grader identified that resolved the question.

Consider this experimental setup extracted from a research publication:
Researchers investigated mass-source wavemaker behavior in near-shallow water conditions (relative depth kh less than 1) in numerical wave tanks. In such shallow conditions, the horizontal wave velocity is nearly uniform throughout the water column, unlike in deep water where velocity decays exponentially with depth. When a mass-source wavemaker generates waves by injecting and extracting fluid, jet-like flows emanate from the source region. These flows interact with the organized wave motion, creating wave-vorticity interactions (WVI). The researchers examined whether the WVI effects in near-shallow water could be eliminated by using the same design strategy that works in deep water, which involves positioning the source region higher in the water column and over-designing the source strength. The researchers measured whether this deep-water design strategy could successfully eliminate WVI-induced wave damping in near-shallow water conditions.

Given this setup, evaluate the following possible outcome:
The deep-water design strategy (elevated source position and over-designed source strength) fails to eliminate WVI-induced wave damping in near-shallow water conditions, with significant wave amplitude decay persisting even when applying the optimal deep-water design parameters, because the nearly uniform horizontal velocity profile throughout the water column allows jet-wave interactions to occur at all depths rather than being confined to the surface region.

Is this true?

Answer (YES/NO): YES